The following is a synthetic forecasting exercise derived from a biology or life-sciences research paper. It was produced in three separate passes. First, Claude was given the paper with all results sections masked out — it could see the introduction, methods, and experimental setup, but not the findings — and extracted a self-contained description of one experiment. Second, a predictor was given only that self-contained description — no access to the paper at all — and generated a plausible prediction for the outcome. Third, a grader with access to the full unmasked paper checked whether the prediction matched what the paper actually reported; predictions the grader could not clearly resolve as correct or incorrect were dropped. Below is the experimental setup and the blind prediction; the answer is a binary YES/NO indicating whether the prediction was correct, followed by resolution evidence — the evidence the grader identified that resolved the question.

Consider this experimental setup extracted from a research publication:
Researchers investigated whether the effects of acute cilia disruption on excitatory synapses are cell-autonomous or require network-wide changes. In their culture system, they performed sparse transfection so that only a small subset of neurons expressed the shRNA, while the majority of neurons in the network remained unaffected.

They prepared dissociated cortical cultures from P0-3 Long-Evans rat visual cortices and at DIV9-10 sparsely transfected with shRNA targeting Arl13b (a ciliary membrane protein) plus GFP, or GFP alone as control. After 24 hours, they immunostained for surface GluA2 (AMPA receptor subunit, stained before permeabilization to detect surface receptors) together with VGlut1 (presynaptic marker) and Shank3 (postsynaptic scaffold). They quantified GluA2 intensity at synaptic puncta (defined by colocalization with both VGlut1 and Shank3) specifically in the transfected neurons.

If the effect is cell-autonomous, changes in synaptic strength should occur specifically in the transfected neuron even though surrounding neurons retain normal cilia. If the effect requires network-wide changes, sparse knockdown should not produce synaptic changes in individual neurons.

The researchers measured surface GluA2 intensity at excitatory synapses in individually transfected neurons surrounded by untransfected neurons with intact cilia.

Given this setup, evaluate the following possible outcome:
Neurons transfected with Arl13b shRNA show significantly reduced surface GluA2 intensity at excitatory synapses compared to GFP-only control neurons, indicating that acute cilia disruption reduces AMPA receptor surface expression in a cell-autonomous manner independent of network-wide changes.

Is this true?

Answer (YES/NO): NO